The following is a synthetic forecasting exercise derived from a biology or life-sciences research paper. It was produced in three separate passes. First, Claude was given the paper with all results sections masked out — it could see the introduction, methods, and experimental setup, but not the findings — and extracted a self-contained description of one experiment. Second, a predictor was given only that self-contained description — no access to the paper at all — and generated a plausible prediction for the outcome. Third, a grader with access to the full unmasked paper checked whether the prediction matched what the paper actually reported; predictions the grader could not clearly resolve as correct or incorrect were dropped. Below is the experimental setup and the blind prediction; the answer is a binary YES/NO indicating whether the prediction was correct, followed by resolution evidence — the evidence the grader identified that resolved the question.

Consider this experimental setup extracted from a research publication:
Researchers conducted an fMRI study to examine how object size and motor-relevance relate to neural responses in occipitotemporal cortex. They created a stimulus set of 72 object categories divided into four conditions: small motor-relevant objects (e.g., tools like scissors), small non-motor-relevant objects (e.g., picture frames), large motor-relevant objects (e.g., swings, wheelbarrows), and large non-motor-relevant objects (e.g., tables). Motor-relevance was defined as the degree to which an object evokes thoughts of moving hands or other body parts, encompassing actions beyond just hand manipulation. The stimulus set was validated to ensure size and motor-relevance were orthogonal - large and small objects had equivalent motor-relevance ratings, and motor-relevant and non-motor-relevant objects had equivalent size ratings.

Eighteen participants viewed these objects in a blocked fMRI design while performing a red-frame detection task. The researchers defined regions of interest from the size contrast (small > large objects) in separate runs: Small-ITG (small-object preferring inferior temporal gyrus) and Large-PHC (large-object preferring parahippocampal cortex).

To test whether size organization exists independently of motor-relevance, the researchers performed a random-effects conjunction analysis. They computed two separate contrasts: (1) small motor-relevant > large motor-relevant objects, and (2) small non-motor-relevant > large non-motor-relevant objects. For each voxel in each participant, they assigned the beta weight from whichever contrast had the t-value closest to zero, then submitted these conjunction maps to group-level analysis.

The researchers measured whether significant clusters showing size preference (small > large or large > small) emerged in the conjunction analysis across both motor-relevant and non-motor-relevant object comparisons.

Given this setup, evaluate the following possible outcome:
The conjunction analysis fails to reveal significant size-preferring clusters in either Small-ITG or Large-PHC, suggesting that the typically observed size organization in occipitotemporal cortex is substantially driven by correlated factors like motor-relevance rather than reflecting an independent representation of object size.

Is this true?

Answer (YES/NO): NO